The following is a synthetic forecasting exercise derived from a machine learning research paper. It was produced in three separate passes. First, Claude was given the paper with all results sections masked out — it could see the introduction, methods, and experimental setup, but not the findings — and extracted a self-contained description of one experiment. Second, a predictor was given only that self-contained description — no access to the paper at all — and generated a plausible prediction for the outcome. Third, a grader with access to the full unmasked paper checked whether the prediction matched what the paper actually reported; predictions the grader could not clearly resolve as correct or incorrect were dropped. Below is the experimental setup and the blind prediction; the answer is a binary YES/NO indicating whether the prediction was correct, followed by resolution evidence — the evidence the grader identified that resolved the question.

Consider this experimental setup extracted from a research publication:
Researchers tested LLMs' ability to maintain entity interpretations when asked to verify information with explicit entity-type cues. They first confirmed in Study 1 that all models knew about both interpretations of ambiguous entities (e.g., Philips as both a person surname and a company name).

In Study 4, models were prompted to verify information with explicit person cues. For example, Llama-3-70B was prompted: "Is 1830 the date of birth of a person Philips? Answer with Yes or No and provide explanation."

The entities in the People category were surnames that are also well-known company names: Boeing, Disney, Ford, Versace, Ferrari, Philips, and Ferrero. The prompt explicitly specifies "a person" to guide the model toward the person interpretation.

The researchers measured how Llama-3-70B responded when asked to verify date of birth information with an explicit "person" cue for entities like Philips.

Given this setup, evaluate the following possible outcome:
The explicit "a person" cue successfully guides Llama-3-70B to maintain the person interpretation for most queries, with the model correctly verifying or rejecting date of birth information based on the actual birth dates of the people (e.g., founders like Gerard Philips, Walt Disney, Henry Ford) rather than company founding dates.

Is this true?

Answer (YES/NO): NO